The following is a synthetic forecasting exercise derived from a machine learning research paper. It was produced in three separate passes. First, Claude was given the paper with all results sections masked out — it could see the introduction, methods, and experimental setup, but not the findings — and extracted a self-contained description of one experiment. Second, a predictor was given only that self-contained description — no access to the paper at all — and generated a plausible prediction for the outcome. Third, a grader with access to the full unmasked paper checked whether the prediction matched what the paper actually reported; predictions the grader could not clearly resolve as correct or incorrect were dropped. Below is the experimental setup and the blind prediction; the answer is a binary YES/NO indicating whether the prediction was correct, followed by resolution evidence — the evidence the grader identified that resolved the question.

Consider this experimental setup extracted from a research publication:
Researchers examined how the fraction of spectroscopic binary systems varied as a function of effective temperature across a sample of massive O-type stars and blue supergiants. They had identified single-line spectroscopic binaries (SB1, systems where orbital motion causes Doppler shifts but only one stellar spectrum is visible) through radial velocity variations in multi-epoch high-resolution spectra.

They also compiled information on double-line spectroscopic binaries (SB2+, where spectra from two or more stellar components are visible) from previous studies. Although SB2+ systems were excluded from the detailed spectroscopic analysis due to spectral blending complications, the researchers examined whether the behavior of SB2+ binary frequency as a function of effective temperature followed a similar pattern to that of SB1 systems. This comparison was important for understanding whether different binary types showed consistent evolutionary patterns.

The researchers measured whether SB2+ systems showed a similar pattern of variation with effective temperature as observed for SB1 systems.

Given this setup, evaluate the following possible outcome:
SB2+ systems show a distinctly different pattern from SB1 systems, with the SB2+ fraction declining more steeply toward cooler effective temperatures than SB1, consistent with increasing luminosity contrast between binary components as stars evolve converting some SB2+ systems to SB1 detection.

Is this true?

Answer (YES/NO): NO